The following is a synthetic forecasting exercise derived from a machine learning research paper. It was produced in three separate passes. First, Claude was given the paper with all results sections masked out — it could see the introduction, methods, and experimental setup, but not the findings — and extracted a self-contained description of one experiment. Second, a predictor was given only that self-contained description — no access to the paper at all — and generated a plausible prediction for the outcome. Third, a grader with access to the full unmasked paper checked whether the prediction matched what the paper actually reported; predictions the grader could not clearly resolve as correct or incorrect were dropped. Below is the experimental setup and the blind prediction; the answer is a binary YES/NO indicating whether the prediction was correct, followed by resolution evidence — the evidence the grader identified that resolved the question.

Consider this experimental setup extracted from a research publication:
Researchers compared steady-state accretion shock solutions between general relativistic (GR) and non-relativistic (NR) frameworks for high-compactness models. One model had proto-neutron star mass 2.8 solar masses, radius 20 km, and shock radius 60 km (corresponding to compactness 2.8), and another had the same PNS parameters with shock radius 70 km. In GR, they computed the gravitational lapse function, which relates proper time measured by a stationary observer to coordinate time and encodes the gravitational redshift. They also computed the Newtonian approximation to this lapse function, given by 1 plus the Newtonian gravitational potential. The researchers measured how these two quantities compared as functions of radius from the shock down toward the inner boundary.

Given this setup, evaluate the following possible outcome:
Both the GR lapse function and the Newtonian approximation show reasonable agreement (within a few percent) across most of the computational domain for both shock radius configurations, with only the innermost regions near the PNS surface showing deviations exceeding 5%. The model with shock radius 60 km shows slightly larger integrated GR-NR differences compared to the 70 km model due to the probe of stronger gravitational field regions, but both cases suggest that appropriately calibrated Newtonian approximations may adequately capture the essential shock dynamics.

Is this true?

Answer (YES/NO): NO